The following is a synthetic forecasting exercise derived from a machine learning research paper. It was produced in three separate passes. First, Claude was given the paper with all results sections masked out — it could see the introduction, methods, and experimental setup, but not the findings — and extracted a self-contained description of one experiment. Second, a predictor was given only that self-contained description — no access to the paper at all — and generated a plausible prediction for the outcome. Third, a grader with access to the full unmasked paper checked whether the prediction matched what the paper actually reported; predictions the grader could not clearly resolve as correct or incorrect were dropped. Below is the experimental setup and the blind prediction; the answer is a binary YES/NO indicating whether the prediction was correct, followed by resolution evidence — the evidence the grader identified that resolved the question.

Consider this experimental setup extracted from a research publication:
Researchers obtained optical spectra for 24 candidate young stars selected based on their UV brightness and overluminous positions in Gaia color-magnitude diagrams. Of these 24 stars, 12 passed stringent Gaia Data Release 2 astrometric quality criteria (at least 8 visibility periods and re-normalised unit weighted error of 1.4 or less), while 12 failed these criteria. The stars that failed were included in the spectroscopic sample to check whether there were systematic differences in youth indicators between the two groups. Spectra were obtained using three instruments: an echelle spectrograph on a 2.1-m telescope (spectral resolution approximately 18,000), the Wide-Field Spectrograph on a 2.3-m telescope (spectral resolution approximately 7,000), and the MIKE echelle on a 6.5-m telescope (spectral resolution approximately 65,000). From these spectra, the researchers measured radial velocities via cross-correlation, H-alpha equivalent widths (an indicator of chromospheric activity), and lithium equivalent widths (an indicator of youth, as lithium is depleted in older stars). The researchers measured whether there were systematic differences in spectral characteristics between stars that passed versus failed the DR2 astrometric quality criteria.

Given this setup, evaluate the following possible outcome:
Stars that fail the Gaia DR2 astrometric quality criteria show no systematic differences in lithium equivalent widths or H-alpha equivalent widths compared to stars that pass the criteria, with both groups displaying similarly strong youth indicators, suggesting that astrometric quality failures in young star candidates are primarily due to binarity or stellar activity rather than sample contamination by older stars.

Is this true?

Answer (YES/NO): NO